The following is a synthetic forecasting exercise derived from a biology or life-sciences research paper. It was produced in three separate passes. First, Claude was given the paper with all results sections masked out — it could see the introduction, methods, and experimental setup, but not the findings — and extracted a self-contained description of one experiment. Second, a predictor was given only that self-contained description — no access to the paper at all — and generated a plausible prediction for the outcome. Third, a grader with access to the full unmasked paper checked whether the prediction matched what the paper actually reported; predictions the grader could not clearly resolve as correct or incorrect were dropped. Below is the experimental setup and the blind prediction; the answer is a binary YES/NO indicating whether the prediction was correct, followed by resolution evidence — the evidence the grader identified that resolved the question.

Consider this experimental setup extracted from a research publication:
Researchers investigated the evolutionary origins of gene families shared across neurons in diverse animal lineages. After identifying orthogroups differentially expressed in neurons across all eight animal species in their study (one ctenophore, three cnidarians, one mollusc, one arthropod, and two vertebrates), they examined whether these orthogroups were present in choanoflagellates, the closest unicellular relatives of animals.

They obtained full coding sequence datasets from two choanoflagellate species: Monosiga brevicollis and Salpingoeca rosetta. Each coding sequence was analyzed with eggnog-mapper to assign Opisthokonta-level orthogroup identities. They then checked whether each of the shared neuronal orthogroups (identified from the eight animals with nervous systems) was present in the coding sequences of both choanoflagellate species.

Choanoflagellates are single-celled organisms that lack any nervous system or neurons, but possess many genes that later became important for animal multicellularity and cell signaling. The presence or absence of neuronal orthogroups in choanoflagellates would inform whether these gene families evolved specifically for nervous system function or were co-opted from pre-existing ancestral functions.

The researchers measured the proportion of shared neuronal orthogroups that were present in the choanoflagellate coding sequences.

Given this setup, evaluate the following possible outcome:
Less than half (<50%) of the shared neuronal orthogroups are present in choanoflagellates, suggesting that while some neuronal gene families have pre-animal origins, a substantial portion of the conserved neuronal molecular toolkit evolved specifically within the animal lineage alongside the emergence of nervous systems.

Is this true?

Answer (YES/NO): NO